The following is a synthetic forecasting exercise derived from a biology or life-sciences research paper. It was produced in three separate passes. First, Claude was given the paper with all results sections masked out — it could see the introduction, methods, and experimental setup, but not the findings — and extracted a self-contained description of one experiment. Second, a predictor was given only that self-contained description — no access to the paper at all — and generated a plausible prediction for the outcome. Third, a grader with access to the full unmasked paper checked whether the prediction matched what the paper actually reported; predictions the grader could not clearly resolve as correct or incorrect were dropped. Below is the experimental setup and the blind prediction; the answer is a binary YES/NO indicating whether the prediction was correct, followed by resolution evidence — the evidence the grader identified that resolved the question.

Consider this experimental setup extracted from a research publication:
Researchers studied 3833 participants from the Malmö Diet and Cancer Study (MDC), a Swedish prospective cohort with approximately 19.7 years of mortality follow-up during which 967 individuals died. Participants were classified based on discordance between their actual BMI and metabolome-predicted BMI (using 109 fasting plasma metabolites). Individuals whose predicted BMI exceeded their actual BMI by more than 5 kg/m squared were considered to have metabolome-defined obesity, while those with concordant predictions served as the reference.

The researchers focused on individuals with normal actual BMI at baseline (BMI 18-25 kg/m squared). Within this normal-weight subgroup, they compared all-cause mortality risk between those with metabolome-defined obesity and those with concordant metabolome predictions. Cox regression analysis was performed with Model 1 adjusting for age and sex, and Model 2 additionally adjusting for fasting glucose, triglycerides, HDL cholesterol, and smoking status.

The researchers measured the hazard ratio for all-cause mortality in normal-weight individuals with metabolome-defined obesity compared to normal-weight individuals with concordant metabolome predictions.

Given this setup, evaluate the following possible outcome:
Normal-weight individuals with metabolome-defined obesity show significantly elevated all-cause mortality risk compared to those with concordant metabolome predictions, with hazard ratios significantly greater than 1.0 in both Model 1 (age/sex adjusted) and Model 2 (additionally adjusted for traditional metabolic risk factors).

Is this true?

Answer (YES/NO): YES